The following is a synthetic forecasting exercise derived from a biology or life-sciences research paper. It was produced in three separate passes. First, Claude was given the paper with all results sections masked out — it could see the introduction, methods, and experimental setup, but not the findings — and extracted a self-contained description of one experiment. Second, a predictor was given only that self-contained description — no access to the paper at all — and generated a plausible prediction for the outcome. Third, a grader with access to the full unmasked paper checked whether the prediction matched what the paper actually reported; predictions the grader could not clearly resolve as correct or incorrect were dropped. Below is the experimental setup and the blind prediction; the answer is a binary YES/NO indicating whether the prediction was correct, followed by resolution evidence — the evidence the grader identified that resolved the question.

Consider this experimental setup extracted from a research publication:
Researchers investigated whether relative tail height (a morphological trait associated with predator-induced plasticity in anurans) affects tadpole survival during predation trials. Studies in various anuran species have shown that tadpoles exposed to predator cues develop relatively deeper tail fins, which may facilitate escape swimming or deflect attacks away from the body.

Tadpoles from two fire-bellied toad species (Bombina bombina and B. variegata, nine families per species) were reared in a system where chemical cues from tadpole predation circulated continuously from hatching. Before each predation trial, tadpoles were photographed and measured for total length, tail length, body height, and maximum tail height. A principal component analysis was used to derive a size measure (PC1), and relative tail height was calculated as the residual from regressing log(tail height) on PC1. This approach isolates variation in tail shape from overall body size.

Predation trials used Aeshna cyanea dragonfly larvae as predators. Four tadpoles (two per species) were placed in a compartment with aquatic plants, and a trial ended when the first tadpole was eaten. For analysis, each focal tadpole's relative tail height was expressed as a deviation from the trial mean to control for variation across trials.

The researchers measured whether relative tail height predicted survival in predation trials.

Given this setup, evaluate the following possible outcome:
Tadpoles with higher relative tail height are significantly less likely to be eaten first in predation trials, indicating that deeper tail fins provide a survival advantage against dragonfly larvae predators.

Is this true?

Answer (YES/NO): NO